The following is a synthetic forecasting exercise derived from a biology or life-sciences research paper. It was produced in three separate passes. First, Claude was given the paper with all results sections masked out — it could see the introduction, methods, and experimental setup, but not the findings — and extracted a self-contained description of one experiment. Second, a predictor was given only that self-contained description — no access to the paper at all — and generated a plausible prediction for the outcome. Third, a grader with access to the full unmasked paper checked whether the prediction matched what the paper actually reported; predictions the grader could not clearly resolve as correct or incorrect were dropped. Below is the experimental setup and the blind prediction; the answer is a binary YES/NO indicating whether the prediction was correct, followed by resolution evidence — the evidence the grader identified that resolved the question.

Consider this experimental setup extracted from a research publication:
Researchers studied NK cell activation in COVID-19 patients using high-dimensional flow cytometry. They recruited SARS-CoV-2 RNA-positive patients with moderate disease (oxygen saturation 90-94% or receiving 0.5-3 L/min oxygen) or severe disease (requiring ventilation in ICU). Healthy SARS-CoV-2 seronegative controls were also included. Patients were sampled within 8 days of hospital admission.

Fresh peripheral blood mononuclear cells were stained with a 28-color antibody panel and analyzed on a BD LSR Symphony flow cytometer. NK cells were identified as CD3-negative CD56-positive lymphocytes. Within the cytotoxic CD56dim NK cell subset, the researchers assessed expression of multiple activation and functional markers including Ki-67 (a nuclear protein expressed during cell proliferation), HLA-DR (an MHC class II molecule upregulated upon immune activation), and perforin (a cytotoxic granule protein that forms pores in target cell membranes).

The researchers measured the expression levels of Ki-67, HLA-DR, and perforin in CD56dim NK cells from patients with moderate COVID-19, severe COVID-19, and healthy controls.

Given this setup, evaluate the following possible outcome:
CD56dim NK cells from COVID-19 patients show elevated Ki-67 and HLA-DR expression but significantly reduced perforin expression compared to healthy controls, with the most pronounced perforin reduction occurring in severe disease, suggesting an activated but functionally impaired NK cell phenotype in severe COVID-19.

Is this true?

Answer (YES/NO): NO